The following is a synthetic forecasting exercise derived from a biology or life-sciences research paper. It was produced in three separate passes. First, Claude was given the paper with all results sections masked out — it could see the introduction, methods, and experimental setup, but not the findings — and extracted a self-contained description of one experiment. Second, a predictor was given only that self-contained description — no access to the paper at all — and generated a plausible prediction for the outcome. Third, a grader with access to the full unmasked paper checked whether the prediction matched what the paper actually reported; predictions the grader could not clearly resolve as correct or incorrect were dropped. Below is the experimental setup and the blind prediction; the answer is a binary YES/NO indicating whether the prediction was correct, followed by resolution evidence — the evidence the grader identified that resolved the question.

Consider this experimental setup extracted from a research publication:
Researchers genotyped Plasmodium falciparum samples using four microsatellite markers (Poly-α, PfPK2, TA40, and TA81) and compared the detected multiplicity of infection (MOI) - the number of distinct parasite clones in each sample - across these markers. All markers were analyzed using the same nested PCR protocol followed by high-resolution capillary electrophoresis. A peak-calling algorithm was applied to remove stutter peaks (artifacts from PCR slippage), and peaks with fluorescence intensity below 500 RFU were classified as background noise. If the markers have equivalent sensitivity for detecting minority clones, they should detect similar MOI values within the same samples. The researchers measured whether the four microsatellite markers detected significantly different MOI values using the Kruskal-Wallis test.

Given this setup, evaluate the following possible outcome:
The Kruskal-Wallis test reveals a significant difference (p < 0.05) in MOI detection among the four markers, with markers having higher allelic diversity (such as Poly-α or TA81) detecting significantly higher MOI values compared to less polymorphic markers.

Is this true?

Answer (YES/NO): NO